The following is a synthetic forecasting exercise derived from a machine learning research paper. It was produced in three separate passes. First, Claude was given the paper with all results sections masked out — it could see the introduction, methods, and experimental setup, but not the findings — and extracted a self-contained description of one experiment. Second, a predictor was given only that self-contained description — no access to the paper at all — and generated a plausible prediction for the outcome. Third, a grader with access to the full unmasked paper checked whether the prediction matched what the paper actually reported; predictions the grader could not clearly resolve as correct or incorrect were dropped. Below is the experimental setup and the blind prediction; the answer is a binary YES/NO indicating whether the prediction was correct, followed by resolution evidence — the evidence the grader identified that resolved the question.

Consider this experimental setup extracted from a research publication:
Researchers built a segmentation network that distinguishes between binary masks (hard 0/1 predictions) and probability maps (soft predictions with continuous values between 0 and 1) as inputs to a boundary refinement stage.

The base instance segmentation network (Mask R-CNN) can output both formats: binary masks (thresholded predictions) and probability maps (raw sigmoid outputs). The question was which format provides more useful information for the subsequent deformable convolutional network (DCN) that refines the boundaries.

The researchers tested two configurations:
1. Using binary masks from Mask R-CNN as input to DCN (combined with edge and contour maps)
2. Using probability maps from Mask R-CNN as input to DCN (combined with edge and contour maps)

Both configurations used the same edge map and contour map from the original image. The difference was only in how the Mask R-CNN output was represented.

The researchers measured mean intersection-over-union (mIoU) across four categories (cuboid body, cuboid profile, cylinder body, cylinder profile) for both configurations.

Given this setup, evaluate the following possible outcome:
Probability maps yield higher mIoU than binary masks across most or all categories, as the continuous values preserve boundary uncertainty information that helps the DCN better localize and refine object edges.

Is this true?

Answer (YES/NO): YES